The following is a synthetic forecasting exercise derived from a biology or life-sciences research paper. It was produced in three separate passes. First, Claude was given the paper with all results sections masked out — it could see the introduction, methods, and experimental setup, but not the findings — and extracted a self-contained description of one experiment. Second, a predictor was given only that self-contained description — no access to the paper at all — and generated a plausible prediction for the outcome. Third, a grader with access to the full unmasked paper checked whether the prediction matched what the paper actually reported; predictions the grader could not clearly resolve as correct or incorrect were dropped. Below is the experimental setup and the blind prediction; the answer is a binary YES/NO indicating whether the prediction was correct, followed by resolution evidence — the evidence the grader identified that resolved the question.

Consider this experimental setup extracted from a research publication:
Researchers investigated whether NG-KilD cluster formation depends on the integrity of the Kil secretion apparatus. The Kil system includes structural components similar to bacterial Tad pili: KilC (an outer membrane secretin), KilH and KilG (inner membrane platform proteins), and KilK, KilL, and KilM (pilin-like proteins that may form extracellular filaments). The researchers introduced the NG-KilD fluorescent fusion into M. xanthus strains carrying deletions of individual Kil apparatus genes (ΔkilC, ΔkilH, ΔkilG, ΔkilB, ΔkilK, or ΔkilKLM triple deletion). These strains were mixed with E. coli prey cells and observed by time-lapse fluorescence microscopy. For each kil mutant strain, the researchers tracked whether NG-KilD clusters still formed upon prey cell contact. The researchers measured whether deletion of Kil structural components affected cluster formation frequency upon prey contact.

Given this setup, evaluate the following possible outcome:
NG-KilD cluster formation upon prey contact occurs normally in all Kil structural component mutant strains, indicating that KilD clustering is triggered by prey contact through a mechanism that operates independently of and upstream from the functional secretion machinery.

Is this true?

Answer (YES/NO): NO